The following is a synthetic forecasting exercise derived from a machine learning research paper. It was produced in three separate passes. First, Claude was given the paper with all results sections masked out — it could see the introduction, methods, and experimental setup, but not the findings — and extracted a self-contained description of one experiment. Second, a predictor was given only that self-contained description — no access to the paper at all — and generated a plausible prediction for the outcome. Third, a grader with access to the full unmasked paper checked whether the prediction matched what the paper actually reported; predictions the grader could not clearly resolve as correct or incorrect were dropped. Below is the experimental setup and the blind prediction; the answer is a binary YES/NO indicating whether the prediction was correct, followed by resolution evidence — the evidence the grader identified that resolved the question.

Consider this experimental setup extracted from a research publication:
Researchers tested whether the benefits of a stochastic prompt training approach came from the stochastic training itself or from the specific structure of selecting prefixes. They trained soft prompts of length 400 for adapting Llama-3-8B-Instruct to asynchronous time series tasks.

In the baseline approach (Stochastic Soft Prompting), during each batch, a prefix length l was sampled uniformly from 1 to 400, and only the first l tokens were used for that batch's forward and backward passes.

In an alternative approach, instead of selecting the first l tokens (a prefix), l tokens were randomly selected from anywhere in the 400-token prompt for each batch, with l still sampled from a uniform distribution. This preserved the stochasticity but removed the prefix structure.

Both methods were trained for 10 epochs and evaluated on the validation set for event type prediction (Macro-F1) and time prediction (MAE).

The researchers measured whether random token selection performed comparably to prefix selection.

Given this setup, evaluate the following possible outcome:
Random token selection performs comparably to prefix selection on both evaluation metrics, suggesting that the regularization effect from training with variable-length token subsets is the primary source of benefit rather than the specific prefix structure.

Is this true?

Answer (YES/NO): NO